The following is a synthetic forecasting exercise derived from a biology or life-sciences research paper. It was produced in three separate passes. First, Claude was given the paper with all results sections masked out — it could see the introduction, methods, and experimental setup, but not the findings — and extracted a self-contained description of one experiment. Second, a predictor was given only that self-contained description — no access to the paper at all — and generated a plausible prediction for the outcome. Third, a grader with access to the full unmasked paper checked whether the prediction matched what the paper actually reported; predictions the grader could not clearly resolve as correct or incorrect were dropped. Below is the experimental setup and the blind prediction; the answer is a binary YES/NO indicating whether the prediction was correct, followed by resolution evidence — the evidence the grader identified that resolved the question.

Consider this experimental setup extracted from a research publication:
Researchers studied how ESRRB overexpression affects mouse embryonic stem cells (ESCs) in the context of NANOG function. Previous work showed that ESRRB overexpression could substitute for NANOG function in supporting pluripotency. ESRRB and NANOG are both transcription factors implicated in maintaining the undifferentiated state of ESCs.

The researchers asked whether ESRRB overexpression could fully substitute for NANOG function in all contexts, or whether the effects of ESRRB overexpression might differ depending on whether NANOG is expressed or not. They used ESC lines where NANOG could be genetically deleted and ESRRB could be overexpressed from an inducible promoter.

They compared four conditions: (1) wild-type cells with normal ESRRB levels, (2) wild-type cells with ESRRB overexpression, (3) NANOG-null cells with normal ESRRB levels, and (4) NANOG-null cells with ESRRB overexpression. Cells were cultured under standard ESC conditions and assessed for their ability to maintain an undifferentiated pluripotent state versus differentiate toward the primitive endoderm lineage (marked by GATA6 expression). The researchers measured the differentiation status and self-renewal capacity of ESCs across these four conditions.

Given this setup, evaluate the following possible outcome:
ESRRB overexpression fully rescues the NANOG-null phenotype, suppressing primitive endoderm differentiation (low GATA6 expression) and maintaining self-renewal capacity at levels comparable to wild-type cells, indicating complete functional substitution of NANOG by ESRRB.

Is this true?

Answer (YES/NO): NO